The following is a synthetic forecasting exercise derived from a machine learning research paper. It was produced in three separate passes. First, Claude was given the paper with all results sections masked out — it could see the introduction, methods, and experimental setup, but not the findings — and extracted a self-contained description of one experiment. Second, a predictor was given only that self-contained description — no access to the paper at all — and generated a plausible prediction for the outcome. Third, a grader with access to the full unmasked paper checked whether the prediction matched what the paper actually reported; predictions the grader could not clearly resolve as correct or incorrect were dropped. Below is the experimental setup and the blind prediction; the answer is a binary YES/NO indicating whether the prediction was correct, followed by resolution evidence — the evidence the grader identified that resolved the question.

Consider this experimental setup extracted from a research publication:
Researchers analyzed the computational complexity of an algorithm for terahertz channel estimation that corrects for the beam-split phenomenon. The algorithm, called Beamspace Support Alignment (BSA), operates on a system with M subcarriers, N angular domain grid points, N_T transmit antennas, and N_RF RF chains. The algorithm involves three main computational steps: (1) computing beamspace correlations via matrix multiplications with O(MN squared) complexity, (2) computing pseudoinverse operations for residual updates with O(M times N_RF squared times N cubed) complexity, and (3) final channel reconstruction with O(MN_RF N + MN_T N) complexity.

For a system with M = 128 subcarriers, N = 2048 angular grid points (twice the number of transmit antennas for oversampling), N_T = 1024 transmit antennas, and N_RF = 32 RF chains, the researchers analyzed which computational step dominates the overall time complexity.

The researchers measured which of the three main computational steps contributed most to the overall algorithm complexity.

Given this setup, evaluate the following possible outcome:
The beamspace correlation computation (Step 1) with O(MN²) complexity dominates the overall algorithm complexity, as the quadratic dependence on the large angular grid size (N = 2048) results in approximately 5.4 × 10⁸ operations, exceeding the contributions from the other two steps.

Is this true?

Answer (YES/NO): NO